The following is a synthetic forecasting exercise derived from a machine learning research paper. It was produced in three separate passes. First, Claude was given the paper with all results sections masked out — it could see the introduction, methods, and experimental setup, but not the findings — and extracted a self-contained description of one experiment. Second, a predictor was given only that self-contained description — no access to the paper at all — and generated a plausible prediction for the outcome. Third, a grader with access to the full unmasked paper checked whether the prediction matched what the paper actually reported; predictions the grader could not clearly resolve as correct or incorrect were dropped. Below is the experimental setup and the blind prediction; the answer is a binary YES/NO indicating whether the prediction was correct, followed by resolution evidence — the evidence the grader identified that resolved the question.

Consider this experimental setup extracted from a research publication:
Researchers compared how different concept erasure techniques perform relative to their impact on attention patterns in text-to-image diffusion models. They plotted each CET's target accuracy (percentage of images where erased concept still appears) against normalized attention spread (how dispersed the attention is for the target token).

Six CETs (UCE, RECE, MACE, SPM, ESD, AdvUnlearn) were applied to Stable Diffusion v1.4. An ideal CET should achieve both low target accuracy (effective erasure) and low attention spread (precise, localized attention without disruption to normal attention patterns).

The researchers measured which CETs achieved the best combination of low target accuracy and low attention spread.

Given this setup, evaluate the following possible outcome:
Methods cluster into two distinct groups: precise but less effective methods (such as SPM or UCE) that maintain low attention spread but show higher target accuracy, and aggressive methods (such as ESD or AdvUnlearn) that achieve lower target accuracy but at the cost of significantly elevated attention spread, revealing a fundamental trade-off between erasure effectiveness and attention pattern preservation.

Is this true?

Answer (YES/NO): NO